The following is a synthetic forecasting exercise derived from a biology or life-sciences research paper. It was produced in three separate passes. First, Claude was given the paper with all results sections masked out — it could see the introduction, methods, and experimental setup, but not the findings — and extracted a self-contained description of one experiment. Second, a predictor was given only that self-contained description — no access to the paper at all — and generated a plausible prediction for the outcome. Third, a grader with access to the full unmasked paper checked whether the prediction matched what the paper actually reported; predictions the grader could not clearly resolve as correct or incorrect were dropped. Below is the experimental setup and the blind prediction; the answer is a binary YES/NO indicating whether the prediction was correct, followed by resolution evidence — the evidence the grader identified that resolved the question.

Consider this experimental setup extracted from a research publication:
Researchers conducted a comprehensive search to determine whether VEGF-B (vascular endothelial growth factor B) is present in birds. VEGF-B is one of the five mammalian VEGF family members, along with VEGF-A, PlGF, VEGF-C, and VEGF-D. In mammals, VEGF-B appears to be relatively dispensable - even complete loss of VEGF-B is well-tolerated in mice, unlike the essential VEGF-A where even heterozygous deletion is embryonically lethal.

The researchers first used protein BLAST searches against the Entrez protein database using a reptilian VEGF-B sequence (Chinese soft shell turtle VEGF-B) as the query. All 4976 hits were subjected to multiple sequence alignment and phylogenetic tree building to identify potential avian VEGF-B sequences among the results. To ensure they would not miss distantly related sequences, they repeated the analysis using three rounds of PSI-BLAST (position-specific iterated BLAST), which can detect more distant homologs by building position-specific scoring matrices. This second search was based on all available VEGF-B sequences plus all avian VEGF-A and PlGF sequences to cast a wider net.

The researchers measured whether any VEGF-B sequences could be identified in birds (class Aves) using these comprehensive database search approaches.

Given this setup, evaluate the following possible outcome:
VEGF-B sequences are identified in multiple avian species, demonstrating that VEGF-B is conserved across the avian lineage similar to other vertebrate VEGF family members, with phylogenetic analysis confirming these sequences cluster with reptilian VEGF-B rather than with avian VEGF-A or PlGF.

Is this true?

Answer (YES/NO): NO